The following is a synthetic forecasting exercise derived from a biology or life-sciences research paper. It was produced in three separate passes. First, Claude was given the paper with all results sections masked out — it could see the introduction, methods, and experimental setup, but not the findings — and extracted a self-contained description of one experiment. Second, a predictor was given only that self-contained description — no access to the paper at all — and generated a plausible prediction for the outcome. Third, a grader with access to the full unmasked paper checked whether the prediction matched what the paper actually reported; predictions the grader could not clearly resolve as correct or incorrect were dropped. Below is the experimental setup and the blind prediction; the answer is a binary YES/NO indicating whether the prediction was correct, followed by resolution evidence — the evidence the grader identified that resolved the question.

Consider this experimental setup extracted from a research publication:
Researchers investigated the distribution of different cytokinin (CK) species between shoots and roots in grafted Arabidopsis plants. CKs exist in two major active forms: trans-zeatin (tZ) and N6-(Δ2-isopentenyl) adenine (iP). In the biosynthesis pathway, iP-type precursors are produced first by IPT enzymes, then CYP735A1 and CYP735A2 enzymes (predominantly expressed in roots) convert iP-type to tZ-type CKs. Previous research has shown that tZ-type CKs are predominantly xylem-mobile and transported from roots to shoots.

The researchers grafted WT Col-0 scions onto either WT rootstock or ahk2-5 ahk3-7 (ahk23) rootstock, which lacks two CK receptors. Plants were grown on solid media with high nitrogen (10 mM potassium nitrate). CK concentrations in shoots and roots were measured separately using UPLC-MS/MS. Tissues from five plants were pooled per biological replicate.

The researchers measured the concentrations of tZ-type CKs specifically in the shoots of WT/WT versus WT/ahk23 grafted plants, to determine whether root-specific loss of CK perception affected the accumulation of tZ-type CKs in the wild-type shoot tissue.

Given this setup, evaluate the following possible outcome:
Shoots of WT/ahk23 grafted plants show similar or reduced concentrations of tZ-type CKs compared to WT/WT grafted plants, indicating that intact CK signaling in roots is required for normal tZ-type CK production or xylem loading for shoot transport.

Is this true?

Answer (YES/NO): NO